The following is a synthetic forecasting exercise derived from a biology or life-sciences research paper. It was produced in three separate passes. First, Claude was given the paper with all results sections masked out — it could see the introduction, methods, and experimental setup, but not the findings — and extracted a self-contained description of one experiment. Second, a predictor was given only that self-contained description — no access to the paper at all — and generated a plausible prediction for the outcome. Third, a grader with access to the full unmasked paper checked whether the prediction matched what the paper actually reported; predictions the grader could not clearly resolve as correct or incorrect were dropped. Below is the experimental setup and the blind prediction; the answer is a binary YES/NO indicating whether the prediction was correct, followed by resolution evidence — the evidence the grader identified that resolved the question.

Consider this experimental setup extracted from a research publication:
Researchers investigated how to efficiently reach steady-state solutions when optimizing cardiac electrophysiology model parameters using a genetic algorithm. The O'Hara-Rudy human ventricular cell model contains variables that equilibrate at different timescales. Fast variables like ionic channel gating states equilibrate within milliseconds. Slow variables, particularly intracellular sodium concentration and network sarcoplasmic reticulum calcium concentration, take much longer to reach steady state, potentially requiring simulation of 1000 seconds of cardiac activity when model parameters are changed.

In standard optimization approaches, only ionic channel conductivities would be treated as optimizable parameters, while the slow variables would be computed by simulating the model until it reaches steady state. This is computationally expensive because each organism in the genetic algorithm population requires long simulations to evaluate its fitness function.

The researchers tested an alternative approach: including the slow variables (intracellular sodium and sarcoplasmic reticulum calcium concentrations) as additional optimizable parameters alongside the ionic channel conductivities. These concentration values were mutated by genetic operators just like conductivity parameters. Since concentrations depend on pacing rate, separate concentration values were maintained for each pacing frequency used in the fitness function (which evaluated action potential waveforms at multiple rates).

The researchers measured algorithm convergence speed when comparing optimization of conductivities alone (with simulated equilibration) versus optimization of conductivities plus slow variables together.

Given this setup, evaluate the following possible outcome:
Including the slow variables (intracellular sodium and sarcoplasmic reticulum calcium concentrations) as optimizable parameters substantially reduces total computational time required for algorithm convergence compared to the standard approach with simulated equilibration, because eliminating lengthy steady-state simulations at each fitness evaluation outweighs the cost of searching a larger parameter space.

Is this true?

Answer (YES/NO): YES